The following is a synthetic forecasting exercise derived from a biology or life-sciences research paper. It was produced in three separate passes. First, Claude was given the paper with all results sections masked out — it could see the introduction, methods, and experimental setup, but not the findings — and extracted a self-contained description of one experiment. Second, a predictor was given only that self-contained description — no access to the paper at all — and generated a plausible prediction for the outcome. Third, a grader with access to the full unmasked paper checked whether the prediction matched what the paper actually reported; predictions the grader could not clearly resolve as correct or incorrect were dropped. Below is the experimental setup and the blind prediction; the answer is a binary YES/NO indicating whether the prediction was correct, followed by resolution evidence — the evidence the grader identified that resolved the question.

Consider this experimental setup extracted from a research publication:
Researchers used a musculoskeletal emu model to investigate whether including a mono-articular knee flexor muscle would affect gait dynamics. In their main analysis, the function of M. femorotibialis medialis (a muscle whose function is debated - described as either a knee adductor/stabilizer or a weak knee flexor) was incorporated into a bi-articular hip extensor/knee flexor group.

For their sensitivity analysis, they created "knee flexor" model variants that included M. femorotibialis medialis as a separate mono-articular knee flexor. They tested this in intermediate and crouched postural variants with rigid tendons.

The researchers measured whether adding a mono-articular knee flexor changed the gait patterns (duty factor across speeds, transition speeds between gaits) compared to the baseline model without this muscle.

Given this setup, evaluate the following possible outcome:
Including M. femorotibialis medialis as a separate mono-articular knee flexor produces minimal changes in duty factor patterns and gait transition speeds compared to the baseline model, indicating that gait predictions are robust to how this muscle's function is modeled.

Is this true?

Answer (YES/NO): NO